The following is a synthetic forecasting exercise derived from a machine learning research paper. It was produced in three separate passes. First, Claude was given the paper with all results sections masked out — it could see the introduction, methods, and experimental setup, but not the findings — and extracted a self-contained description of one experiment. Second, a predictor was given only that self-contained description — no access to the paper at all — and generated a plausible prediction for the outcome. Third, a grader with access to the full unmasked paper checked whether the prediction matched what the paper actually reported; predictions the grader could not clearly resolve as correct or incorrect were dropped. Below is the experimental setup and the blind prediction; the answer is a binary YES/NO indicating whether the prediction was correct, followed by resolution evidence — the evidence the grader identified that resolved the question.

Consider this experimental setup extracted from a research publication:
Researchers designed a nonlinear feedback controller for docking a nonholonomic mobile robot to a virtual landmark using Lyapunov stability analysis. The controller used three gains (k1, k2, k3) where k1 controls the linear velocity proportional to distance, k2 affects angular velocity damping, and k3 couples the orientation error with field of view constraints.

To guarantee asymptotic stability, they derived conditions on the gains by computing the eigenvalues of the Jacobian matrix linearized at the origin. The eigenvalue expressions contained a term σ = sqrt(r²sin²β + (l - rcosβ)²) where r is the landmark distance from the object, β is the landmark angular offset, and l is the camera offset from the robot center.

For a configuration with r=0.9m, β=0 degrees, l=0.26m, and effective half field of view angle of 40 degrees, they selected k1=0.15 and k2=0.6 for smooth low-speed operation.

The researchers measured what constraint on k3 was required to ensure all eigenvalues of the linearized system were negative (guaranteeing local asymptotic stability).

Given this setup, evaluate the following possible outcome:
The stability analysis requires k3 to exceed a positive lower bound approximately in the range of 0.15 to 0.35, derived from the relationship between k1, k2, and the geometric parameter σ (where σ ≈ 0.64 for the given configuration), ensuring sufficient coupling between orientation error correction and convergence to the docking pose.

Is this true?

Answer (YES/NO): NO